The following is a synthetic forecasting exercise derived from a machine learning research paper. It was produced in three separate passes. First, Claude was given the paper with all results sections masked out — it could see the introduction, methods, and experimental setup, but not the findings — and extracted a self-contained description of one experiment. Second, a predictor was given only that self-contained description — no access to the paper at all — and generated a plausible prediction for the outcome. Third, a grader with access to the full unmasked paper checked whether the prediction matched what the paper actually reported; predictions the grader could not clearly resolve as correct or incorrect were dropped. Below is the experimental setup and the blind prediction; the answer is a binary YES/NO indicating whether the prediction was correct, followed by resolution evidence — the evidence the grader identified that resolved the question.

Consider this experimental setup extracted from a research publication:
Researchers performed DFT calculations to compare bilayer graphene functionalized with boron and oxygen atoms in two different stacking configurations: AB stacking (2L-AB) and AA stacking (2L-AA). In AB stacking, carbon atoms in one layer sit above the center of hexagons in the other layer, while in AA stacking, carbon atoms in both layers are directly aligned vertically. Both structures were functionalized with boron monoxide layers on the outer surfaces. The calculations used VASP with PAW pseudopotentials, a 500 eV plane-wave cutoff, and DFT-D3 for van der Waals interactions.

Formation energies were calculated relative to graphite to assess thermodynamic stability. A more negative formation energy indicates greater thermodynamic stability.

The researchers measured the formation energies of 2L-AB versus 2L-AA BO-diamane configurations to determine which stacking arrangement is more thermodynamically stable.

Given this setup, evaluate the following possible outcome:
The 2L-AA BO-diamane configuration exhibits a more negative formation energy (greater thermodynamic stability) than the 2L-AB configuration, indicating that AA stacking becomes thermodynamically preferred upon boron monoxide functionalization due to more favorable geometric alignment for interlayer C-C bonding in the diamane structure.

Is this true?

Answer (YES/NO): NO